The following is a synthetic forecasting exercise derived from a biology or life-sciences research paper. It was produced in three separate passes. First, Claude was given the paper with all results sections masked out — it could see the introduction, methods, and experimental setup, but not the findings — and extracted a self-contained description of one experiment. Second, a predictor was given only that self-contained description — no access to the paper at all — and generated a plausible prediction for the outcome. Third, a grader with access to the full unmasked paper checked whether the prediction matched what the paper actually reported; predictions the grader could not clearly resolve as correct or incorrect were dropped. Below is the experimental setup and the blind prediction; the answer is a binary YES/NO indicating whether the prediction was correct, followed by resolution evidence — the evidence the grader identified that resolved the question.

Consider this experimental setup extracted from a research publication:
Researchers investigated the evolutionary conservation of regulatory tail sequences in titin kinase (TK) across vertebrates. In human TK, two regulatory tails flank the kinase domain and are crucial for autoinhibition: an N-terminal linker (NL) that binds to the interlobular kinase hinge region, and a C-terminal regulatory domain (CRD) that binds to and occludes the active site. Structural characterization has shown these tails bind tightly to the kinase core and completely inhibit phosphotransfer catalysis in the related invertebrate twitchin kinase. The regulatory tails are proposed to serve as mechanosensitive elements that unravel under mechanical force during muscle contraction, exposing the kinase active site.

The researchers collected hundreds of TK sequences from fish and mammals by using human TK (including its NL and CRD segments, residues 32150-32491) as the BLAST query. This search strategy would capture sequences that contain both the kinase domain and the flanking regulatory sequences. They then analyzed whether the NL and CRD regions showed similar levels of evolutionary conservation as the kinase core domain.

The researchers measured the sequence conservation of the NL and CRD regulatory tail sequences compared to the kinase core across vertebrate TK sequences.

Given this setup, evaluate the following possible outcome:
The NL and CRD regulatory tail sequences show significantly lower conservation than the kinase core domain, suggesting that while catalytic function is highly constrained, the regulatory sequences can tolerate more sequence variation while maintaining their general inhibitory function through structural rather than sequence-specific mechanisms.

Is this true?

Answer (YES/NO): YES